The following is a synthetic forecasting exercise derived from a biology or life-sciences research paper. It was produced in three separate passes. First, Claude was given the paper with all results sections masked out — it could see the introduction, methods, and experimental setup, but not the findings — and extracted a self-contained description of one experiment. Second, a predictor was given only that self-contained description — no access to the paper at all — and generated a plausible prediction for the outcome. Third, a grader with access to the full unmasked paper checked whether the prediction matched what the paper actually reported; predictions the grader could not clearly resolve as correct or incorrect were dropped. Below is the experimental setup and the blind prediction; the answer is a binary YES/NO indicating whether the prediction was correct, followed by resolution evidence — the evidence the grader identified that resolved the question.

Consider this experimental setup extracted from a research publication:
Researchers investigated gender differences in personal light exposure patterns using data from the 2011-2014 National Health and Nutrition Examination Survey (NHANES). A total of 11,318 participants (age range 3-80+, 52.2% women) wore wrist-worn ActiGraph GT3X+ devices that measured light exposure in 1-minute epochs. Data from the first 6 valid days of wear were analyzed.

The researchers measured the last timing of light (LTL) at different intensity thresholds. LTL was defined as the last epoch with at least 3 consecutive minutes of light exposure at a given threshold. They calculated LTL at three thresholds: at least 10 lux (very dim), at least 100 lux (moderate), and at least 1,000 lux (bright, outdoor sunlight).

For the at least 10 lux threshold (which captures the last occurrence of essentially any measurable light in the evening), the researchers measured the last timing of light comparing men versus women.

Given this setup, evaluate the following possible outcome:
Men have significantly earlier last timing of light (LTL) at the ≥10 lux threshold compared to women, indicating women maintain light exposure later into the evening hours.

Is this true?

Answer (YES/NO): YES